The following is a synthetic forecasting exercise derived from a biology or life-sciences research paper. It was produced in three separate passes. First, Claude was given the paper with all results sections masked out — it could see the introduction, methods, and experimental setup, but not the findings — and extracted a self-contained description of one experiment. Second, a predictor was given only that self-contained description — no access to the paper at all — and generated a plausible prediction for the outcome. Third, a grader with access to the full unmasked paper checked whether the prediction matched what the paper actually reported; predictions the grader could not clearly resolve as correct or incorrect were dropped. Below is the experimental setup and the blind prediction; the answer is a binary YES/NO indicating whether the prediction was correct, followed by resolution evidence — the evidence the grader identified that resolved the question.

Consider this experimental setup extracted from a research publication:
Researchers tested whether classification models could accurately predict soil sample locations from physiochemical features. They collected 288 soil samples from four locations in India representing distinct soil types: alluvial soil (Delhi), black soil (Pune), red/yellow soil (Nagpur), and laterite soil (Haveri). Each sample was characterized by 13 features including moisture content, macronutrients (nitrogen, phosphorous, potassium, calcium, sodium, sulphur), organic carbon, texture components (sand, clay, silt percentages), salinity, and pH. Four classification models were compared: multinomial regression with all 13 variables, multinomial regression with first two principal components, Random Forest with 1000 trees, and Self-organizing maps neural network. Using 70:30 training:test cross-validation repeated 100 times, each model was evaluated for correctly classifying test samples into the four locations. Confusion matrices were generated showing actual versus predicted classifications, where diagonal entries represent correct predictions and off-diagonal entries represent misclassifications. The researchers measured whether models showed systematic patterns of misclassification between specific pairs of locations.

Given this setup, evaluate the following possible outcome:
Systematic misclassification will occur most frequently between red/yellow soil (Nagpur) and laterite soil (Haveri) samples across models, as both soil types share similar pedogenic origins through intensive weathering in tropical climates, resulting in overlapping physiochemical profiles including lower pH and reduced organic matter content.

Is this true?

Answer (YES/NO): NO